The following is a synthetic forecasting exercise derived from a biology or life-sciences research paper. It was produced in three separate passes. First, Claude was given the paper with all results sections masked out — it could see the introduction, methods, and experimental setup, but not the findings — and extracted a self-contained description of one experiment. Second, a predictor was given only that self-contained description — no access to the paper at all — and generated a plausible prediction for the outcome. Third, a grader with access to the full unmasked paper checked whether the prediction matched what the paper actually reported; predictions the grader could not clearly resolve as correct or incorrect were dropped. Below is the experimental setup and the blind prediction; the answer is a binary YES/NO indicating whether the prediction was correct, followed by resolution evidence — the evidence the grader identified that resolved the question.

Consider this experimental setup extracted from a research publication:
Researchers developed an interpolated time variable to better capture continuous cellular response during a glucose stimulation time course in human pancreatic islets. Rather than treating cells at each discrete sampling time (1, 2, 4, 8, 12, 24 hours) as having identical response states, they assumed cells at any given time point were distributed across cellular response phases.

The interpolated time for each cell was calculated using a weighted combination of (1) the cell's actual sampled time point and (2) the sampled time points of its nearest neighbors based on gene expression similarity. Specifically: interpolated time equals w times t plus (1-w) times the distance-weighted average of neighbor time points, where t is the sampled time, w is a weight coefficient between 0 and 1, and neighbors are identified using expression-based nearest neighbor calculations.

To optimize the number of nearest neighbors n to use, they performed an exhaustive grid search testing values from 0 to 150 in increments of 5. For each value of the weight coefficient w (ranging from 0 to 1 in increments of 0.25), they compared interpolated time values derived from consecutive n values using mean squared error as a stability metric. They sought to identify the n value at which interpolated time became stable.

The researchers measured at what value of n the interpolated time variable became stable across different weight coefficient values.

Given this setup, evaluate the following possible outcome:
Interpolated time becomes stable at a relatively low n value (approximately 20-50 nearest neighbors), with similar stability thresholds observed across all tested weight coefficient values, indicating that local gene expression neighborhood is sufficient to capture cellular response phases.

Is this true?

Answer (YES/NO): NO